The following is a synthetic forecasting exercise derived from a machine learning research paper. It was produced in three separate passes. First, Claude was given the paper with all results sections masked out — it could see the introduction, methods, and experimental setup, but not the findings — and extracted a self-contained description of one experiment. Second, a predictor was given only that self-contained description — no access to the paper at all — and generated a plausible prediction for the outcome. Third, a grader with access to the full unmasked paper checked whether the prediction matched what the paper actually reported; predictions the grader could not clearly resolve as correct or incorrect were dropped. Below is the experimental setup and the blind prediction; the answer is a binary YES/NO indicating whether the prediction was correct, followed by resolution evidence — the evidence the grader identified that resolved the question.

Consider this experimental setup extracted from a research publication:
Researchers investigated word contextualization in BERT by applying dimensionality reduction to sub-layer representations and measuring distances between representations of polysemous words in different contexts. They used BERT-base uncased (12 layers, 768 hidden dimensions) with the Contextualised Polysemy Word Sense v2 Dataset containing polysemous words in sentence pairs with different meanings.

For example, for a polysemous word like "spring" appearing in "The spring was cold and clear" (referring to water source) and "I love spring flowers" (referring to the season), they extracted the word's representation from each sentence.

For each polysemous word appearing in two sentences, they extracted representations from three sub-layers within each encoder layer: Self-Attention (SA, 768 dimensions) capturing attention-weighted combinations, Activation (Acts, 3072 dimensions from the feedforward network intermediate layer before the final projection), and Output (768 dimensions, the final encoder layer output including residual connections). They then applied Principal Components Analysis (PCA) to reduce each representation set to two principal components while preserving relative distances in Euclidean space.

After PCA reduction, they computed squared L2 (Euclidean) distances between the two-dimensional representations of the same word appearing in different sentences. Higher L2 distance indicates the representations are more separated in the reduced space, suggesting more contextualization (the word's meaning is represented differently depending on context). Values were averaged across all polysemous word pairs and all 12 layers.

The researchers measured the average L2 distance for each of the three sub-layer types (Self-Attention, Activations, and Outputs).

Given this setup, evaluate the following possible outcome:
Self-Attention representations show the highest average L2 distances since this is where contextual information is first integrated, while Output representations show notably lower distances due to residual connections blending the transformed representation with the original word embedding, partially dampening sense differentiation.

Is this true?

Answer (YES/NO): NO